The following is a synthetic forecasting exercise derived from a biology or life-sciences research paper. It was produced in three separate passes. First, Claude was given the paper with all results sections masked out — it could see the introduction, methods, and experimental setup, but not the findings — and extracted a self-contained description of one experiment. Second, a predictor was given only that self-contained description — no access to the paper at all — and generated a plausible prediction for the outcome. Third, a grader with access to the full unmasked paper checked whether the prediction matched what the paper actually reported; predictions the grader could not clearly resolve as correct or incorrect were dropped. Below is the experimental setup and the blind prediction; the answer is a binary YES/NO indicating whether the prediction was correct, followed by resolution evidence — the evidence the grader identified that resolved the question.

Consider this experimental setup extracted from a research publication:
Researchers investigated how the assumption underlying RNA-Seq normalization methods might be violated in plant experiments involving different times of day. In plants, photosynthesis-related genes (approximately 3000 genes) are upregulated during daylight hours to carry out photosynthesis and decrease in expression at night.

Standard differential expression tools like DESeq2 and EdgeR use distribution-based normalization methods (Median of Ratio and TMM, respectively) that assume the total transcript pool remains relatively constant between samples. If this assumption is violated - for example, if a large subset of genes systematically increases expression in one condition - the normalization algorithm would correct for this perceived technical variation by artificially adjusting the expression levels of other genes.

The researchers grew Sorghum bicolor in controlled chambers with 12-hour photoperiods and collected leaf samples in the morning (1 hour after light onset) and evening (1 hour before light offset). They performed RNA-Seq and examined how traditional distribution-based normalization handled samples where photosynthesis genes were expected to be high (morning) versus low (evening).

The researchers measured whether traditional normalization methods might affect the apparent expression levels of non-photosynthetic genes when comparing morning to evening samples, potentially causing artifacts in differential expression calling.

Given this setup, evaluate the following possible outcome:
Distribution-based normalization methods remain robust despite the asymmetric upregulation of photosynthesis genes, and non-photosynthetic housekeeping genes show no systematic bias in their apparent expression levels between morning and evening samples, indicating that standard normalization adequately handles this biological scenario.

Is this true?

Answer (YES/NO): NO